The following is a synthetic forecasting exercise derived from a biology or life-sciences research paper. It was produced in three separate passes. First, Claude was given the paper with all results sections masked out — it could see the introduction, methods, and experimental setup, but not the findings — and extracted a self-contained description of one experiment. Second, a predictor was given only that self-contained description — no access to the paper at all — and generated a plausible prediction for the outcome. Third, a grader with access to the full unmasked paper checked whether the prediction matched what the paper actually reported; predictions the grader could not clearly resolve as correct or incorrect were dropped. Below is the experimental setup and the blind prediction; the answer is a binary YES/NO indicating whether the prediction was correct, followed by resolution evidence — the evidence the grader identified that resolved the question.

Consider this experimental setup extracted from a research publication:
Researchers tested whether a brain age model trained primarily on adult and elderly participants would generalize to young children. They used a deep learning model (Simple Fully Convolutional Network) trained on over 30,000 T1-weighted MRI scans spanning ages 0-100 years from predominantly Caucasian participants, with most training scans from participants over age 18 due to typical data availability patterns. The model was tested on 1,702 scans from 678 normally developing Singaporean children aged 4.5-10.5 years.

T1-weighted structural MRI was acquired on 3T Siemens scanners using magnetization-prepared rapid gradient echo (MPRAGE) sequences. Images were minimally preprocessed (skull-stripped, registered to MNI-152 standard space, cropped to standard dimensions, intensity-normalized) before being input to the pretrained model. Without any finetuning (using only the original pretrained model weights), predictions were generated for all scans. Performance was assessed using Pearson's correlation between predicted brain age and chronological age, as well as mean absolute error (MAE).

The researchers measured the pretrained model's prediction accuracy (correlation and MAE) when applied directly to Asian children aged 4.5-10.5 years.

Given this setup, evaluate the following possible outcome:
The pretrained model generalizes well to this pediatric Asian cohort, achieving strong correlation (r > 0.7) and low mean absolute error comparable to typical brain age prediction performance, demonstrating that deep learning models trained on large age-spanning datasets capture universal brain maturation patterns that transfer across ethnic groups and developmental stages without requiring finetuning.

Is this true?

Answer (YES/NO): NO